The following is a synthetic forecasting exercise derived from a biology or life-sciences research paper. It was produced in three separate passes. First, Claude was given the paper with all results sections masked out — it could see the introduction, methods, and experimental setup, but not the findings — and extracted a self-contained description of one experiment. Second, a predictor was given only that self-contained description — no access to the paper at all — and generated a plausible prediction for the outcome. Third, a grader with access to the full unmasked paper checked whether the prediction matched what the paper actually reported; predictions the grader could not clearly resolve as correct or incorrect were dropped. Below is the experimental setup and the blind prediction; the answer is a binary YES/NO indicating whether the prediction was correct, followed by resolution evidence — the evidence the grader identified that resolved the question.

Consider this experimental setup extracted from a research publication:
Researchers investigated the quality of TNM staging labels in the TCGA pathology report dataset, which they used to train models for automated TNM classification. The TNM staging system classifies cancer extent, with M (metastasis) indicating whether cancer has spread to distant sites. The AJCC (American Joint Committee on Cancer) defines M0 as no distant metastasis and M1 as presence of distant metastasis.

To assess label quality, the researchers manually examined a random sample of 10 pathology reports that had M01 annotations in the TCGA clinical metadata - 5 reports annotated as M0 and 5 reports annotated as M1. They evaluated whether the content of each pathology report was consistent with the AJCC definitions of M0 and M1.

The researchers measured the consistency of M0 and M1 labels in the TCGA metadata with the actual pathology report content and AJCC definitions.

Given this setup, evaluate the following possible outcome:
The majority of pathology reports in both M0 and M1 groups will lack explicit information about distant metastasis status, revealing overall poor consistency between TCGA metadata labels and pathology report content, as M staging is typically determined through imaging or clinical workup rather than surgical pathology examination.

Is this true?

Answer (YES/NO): NO